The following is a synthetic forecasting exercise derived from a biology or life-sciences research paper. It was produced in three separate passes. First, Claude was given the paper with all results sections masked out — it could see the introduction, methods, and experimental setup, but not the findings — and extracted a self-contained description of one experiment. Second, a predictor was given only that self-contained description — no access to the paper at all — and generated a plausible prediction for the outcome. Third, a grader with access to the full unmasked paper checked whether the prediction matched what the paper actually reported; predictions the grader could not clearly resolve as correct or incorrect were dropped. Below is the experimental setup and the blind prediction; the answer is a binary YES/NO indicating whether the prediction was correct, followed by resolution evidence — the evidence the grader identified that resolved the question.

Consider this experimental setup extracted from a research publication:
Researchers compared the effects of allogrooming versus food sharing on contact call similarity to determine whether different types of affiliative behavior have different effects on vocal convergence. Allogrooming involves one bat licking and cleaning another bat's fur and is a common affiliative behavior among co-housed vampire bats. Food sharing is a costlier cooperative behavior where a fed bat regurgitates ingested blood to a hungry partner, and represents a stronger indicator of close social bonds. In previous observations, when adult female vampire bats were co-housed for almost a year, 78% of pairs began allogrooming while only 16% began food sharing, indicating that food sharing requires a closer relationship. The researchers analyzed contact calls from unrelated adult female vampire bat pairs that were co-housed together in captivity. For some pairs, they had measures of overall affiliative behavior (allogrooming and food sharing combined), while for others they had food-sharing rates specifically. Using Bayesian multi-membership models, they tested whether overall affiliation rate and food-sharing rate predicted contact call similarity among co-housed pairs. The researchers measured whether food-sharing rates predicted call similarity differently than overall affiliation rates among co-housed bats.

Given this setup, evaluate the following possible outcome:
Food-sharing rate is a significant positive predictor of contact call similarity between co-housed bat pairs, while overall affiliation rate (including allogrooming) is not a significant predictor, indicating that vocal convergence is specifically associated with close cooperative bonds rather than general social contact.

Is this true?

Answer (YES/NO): YES